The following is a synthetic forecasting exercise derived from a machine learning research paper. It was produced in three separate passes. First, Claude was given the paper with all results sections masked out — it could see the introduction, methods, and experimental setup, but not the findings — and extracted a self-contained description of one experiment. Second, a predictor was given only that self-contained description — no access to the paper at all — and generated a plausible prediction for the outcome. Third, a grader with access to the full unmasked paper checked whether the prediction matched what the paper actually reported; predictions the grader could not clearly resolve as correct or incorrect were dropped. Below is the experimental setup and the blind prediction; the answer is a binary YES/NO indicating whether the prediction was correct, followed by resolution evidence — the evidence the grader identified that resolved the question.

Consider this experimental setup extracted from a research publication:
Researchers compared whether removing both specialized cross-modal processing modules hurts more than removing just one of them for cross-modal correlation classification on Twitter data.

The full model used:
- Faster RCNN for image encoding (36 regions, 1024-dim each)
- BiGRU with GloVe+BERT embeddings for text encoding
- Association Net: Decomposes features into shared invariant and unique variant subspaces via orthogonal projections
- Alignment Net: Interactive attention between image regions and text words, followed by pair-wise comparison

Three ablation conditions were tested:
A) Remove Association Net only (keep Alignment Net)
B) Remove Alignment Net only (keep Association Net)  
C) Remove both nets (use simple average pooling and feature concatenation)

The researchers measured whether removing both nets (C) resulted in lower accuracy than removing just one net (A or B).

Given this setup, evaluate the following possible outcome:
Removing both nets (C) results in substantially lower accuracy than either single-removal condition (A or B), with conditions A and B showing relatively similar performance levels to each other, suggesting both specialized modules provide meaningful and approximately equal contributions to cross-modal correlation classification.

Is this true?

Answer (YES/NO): NO